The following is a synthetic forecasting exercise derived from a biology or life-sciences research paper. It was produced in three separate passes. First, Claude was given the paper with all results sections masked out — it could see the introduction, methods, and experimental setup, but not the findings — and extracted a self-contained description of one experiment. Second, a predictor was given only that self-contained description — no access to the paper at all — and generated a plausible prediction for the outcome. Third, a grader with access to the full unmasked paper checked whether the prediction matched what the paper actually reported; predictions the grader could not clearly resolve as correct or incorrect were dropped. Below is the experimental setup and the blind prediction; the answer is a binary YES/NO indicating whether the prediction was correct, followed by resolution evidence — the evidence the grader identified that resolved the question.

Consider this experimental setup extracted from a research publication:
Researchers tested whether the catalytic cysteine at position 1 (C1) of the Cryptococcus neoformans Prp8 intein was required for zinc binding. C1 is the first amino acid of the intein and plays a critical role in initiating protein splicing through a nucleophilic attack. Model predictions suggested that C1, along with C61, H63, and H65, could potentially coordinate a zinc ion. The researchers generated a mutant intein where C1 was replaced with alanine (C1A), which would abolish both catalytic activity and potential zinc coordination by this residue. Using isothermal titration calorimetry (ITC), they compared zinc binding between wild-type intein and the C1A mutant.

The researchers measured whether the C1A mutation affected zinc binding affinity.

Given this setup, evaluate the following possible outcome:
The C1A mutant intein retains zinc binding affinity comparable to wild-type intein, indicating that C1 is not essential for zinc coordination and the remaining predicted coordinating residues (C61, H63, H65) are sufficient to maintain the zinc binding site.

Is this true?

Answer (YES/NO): NO